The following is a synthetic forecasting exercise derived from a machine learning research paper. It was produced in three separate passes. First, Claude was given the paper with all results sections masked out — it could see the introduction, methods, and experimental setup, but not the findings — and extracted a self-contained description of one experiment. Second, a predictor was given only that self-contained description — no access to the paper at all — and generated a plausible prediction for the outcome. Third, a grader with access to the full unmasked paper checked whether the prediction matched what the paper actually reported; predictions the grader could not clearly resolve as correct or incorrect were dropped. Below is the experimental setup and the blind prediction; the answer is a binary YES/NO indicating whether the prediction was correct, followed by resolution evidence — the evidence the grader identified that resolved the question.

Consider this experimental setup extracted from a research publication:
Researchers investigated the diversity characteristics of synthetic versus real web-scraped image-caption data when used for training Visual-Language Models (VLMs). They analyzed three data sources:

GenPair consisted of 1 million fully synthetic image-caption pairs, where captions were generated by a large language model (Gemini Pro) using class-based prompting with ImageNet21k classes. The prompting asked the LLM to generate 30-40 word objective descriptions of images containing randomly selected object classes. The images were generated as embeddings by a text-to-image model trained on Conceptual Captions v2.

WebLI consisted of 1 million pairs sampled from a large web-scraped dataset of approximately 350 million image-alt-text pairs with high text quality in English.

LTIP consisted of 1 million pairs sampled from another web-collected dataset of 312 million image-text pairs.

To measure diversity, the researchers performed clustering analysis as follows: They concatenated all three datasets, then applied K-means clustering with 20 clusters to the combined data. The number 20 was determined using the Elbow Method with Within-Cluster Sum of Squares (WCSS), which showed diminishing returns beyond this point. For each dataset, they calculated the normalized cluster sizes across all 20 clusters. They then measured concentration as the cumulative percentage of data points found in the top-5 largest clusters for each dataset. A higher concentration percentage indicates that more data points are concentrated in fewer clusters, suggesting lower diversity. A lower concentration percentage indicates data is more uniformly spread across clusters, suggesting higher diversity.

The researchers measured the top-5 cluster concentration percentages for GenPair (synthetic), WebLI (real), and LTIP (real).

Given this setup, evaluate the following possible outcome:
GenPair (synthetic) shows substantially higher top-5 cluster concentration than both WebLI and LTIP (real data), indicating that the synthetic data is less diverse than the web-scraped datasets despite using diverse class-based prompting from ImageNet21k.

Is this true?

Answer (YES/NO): NO